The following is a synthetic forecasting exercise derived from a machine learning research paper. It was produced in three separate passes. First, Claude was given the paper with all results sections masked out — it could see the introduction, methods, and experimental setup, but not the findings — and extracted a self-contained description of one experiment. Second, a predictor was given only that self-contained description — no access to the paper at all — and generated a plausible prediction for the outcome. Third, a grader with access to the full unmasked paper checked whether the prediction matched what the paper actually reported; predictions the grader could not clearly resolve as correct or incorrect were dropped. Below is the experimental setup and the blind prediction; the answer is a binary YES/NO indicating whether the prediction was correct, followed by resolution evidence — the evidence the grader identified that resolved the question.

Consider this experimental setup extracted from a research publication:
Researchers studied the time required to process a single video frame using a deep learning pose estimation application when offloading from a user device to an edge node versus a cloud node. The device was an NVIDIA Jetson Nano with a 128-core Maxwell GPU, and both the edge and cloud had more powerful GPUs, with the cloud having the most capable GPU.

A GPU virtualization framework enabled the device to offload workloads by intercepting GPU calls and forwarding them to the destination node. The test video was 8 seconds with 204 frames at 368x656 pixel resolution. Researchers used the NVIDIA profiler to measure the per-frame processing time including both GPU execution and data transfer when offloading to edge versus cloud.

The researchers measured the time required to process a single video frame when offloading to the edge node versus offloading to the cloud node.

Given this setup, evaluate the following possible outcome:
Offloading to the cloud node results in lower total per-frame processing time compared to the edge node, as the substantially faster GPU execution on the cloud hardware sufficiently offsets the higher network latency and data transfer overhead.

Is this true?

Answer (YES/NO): YES